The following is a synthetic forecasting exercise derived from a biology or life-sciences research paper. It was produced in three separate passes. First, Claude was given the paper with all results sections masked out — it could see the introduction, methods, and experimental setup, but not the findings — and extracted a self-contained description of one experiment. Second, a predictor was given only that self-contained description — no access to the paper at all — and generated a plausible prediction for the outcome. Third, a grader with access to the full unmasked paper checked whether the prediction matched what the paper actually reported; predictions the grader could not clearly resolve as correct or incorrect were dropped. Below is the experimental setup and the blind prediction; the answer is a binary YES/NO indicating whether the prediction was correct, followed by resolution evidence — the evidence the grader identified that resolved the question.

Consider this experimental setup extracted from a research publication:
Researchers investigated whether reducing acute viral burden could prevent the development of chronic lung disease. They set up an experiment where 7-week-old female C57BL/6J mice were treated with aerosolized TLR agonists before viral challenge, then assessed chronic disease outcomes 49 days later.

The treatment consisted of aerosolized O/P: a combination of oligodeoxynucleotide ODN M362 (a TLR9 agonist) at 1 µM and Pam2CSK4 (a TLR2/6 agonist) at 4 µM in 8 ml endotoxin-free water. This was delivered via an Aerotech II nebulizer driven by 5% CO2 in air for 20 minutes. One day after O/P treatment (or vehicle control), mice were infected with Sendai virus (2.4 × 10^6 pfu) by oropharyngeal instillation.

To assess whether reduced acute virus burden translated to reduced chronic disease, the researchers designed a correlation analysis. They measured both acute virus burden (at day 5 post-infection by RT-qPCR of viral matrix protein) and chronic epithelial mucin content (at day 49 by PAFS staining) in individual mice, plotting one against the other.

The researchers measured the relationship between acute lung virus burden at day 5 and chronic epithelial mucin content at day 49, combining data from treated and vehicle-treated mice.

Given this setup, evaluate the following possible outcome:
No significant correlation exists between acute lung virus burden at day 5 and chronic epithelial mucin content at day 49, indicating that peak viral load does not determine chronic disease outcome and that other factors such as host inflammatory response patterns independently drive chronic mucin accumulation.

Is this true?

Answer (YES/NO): NO